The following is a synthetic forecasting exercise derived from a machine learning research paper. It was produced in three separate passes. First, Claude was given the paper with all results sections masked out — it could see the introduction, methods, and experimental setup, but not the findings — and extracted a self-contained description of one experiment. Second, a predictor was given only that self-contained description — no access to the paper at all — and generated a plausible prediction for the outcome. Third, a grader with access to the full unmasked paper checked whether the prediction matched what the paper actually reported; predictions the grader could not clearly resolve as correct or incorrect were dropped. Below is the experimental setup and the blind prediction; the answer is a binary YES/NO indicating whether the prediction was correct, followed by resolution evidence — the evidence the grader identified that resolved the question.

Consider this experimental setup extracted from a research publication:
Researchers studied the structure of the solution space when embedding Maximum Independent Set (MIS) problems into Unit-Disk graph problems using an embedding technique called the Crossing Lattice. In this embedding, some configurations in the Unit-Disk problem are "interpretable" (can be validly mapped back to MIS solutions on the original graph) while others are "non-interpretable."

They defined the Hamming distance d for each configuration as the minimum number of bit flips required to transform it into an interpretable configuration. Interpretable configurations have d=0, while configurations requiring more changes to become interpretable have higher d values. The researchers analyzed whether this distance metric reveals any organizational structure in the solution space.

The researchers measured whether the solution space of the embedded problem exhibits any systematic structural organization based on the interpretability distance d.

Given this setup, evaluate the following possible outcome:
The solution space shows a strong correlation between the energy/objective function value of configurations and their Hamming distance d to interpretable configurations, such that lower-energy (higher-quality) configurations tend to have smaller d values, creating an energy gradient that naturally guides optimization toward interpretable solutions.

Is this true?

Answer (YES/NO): NO